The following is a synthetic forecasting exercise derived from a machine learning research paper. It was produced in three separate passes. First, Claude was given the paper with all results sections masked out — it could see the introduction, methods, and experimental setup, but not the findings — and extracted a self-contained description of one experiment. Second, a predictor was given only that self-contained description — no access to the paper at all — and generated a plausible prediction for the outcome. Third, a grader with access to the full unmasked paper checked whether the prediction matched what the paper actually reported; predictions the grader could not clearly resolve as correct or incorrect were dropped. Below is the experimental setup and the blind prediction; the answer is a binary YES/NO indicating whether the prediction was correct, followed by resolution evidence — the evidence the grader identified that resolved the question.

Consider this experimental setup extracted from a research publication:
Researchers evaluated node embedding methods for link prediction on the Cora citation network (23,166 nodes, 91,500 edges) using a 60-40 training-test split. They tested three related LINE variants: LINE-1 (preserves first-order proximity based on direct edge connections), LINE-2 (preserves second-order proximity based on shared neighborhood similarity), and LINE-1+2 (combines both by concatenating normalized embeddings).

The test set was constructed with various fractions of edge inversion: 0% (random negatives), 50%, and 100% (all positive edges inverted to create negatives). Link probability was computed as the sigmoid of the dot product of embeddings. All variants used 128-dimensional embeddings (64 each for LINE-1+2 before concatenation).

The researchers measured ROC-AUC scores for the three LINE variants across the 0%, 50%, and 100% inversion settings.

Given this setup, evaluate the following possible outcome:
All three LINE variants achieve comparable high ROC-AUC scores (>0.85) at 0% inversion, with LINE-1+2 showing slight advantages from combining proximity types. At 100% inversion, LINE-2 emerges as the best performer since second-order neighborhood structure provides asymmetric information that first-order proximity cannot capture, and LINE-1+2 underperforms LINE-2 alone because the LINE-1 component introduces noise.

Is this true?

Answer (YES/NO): NO